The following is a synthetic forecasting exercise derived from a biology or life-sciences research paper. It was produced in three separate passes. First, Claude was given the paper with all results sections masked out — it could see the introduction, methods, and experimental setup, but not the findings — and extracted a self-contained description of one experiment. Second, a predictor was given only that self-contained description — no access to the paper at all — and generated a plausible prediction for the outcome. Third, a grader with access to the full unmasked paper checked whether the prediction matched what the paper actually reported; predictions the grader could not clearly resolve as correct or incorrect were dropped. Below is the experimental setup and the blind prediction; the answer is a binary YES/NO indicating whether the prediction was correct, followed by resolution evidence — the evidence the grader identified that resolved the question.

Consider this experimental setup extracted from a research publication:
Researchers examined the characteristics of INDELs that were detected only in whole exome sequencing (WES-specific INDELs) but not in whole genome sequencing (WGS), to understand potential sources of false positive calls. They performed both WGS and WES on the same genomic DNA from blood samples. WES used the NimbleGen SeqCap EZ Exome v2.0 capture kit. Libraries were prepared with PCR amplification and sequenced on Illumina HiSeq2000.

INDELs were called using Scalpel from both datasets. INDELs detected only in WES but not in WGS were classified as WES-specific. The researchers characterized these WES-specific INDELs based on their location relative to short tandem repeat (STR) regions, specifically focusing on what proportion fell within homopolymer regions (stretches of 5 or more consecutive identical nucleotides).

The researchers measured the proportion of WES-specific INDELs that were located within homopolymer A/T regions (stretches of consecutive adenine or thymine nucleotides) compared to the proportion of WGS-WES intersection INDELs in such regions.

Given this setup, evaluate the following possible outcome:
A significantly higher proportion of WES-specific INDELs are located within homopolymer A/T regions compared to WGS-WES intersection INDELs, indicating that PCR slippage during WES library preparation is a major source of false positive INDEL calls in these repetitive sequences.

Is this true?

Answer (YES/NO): YES